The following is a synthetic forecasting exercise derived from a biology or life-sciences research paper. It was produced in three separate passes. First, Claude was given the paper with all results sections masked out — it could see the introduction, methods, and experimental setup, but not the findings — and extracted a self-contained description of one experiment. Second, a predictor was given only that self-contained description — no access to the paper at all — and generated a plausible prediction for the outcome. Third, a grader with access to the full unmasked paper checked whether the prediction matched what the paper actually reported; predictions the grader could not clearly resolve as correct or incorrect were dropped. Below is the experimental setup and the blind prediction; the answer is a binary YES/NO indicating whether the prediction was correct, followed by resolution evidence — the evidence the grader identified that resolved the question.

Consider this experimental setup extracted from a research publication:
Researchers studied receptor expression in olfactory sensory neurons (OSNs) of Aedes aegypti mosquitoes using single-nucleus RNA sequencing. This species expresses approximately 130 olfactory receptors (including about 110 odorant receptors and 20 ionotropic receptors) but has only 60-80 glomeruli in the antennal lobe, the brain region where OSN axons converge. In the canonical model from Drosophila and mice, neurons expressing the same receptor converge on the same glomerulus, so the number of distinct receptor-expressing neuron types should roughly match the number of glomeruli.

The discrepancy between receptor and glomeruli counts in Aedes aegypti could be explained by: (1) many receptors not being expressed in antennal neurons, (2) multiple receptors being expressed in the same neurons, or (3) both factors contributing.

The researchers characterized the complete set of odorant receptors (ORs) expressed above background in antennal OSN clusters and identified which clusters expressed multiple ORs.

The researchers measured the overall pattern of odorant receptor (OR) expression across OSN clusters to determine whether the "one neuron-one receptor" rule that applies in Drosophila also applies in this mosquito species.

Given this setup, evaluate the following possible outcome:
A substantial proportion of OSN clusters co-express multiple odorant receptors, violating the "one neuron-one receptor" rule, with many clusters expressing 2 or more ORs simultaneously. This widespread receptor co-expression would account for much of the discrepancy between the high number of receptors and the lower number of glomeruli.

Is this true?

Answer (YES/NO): YES